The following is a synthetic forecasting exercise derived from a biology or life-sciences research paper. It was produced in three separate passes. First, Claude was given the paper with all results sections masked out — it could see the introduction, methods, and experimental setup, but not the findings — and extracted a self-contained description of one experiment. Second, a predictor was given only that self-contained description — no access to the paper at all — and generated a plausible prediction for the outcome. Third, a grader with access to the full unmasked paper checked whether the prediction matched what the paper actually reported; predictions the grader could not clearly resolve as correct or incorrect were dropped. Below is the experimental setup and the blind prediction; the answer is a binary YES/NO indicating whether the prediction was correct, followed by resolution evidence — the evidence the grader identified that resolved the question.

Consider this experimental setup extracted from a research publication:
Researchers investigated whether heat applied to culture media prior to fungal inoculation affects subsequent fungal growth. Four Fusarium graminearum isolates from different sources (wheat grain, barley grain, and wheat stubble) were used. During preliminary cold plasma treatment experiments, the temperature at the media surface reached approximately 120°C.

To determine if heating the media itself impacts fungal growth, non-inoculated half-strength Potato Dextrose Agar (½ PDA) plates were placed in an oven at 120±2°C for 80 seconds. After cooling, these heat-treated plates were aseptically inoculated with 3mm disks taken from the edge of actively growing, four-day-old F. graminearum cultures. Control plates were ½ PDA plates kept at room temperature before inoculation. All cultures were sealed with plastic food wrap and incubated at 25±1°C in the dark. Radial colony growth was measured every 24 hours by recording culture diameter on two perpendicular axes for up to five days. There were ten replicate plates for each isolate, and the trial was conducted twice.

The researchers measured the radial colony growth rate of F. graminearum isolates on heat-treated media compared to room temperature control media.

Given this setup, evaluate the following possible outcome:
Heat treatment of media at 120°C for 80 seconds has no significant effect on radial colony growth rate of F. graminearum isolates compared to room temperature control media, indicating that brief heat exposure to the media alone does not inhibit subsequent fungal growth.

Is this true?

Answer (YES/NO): YES